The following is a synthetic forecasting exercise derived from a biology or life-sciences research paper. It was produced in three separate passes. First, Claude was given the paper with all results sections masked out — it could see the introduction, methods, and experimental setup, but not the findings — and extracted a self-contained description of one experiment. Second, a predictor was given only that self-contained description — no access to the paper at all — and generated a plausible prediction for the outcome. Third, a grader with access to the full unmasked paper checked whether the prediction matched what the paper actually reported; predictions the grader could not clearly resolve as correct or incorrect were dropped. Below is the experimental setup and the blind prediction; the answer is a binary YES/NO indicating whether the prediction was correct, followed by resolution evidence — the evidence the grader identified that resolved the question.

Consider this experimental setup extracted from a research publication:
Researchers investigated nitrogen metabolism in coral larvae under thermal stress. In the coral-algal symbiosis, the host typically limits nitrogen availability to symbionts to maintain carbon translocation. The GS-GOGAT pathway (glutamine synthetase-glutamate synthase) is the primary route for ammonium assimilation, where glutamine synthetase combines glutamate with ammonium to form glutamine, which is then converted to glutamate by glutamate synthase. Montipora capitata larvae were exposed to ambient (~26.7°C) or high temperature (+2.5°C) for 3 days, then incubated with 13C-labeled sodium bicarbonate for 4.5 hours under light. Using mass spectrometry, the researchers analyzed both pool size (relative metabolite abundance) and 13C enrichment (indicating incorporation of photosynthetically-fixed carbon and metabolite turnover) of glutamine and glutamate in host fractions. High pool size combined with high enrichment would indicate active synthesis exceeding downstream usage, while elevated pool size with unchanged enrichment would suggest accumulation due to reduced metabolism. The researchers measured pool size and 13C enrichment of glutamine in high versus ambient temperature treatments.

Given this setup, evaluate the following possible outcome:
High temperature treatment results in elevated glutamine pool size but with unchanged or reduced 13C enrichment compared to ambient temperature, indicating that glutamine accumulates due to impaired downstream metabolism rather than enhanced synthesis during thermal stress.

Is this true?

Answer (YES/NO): NO